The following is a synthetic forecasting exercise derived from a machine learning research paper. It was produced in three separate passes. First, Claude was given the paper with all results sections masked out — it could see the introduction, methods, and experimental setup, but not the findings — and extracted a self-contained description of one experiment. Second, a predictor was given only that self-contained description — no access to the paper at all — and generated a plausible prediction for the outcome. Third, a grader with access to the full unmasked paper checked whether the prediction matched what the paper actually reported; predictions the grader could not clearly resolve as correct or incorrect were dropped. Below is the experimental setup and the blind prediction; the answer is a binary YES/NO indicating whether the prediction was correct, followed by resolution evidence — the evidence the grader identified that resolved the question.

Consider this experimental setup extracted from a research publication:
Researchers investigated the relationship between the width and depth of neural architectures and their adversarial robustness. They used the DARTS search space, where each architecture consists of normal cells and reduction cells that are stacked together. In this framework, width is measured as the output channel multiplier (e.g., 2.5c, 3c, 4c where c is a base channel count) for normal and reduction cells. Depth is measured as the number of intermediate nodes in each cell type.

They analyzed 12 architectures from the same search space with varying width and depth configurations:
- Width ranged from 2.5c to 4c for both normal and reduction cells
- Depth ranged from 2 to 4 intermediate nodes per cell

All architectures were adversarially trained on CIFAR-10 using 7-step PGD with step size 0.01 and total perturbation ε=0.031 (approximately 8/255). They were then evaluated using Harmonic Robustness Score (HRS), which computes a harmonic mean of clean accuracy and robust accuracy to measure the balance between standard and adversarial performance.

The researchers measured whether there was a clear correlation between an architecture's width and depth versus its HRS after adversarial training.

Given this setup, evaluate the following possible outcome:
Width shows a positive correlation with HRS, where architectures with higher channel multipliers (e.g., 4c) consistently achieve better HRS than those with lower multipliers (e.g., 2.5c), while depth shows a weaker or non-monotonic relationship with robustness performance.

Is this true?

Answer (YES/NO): NO